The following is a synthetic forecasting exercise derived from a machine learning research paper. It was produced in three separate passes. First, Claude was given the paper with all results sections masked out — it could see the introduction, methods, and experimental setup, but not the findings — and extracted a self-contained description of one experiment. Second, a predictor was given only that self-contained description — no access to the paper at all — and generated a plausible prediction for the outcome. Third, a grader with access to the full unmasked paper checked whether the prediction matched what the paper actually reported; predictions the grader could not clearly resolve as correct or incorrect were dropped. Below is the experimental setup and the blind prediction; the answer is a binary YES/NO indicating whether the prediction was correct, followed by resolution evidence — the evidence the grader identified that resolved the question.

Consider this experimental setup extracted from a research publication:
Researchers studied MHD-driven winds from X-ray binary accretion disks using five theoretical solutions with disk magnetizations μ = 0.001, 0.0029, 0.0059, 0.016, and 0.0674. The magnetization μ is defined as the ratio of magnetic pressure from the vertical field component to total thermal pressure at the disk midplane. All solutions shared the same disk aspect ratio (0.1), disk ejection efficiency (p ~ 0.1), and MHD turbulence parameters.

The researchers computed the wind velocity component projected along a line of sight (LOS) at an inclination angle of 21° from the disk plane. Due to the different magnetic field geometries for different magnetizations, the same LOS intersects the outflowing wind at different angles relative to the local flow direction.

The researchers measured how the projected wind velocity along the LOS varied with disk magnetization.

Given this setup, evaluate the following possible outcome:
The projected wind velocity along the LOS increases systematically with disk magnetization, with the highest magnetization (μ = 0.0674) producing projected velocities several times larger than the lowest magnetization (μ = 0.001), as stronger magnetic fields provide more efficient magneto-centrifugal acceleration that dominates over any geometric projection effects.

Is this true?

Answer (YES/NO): NO